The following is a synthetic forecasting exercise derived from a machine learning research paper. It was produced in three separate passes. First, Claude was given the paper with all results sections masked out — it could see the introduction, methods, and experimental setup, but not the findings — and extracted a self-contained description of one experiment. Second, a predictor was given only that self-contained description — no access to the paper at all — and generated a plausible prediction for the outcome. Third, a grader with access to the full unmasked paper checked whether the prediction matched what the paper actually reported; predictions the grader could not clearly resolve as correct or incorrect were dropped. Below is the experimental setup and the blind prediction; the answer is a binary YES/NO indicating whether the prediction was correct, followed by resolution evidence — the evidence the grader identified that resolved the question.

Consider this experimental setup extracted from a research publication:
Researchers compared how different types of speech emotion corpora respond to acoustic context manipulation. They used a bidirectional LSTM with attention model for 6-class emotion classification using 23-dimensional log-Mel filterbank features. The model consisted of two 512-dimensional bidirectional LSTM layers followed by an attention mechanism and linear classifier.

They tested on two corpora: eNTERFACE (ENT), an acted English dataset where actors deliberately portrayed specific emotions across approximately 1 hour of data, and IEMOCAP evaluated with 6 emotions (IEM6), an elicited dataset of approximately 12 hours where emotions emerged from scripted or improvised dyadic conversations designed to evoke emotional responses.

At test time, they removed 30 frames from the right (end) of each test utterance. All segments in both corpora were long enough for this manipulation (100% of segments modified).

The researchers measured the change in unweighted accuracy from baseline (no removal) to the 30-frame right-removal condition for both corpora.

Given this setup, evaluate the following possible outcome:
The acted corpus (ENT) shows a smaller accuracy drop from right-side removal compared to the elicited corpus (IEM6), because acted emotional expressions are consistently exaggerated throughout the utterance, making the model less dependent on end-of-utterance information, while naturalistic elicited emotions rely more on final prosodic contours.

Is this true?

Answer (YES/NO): NO